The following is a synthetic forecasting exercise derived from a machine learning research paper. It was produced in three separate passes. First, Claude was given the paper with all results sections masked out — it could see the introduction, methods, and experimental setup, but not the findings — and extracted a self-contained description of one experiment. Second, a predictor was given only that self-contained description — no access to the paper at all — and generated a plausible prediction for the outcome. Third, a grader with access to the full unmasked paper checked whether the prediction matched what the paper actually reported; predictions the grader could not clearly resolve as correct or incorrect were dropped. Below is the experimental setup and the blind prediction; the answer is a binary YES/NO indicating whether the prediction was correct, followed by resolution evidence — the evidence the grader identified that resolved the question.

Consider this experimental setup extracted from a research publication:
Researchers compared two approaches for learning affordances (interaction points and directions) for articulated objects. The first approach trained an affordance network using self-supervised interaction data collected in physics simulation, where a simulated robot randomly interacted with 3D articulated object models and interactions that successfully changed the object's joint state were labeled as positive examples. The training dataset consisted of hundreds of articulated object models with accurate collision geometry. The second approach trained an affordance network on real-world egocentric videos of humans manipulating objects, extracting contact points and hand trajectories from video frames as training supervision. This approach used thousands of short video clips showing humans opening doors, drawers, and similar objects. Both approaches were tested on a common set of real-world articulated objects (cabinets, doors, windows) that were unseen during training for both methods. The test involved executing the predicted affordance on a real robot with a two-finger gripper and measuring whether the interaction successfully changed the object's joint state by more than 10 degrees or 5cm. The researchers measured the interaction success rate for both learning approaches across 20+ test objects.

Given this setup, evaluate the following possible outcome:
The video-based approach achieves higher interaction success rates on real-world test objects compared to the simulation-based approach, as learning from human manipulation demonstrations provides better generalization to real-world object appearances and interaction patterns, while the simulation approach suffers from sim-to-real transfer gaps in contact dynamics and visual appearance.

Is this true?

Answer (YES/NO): YES